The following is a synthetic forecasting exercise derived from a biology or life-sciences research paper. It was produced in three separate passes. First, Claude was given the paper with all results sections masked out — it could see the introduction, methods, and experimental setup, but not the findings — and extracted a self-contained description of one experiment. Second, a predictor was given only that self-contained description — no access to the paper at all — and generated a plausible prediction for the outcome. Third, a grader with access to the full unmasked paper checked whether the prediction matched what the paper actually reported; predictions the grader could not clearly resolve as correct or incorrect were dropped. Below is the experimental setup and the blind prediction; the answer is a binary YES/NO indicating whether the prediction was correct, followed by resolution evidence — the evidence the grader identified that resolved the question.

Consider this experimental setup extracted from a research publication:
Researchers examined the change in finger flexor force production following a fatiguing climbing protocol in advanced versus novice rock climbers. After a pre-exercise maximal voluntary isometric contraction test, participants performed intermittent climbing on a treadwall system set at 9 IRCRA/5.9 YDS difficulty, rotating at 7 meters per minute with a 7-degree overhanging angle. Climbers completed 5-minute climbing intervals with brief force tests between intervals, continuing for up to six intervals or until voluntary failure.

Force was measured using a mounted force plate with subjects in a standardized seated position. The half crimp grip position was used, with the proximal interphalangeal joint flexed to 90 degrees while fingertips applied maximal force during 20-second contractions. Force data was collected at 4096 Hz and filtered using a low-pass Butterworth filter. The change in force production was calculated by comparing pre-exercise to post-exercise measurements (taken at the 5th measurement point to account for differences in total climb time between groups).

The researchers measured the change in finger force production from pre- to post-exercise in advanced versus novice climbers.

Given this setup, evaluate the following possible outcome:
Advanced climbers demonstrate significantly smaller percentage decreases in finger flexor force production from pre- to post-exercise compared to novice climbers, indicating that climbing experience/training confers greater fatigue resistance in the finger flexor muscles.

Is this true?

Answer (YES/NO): YES